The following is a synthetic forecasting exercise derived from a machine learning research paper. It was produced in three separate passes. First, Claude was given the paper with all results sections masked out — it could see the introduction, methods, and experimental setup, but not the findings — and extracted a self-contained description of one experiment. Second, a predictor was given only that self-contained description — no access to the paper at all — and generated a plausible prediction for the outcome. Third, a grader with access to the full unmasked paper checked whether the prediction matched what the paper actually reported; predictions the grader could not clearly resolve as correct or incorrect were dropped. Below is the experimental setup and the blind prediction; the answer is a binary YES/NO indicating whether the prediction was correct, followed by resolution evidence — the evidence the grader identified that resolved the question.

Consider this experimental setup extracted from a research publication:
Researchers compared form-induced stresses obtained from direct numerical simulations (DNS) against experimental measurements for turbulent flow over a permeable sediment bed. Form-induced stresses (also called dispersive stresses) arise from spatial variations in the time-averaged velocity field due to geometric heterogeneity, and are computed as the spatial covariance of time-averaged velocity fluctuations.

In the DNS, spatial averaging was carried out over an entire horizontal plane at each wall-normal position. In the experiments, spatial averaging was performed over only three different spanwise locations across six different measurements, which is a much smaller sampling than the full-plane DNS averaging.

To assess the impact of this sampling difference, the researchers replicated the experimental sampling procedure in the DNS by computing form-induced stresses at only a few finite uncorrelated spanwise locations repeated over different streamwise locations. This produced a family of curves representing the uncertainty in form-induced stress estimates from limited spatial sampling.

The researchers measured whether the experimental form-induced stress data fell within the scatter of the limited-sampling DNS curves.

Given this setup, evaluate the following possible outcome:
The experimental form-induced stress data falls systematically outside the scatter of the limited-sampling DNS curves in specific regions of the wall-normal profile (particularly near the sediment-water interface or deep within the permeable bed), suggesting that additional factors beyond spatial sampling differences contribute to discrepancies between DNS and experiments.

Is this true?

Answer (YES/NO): NO